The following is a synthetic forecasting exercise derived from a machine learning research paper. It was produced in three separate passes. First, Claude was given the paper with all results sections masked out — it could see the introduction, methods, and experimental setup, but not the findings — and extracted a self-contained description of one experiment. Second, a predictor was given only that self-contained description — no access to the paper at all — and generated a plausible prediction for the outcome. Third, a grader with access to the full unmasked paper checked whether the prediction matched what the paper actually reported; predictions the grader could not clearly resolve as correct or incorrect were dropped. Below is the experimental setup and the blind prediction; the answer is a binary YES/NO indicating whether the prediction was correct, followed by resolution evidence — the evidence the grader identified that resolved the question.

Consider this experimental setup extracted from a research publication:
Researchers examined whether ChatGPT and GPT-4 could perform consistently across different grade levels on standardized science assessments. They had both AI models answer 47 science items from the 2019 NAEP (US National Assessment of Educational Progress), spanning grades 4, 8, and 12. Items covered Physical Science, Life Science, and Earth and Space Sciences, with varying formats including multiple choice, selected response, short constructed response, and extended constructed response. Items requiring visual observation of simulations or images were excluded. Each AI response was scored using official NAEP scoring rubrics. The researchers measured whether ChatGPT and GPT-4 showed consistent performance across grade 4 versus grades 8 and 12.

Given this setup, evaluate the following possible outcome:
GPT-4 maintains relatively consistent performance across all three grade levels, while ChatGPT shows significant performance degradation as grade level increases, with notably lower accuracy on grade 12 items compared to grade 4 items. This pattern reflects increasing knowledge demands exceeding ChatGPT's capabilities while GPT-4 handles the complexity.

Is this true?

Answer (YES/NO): NO